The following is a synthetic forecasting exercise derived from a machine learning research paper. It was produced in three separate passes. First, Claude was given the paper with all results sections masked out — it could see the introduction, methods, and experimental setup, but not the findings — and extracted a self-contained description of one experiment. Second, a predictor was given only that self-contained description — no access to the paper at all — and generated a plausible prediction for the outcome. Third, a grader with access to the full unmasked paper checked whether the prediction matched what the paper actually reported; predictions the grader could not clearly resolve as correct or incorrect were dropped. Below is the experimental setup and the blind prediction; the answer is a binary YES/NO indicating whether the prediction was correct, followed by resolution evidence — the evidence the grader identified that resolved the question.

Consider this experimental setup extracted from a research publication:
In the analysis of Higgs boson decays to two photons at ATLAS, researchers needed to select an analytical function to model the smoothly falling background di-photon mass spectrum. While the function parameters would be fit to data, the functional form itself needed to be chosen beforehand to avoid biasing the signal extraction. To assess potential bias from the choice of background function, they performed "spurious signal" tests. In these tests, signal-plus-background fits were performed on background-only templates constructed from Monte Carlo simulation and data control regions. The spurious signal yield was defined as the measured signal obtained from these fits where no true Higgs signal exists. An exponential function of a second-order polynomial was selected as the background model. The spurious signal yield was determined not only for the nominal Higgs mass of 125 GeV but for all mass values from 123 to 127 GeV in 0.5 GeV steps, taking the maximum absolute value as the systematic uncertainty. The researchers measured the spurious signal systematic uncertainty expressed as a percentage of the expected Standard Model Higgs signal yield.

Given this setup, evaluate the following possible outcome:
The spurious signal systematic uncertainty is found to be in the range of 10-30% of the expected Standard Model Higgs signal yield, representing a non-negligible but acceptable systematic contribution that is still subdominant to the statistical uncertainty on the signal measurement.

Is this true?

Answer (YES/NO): NO